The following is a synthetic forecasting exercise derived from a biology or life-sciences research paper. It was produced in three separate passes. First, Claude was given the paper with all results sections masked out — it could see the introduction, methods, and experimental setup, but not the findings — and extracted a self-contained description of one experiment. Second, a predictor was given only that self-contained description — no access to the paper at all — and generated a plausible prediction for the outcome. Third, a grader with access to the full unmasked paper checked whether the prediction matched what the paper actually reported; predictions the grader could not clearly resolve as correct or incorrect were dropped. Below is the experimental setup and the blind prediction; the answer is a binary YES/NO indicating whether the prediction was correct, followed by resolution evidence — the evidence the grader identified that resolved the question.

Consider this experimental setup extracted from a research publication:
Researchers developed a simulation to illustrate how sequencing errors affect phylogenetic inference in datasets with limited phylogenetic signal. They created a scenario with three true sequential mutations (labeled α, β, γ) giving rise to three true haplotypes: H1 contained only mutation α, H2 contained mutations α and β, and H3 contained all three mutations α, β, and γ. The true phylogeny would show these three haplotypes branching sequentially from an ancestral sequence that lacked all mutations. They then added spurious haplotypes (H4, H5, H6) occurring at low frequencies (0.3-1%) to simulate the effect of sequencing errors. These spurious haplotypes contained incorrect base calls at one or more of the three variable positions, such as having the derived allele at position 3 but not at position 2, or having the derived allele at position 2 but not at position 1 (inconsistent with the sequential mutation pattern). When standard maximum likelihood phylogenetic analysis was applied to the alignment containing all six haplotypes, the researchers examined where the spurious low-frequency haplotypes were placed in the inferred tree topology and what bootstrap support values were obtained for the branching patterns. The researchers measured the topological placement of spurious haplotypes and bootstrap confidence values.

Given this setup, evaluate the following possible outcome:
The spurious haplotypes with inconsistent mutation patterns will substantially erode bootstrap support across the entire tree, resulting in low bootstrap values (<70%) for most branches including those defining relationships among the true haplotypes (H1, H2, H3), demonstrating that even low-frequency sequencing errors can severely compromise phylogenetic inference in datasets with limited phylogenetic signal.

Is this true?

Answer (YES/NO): YES